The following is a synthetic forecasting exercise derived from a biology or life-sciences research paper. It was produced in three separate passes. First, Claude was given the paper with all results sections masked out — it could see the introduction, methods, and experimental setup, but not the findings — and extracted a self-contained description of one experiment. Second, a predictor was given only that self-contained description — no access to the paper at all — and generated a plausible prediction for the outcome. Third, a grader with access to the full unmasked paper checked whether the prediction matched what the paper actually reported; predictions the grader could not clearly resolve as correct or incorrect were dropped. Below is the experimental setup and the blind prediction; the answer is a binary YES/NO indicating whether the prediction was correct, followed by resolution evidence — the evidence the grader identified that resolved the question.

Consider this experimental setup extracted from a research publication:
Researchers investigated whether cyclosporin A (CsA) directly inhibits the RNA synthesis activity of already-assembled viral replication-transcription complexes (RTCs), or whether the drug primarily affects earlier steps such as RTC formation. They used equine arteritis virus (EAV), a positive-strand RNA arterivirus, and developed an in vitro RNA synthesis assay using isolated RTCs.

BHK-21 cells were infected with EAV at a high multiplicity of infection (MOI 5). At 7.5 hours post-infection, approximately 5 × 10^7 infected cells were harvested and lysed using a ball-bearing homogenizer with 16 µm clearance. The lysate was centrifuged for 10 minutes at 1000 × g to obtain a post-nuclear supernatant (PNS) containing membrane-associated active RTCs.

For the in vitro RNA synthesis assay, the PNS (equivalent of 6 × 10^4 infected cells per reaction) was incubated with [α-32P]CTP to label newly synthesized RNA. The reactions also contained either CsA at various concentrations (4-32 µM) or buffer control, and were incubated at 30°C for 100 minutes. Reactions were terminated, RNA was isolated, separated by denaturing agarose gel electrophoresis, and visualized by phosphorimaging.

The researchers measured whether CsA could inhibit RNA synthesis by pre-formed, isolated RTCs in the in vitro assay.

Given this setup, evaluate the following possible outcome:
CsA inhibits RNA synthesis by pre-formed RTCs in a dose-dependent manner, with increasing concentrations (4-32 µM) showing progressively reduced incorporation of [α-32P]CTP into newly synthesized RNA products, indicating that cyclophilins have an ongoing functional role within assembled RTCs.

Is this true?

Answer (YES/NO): NO